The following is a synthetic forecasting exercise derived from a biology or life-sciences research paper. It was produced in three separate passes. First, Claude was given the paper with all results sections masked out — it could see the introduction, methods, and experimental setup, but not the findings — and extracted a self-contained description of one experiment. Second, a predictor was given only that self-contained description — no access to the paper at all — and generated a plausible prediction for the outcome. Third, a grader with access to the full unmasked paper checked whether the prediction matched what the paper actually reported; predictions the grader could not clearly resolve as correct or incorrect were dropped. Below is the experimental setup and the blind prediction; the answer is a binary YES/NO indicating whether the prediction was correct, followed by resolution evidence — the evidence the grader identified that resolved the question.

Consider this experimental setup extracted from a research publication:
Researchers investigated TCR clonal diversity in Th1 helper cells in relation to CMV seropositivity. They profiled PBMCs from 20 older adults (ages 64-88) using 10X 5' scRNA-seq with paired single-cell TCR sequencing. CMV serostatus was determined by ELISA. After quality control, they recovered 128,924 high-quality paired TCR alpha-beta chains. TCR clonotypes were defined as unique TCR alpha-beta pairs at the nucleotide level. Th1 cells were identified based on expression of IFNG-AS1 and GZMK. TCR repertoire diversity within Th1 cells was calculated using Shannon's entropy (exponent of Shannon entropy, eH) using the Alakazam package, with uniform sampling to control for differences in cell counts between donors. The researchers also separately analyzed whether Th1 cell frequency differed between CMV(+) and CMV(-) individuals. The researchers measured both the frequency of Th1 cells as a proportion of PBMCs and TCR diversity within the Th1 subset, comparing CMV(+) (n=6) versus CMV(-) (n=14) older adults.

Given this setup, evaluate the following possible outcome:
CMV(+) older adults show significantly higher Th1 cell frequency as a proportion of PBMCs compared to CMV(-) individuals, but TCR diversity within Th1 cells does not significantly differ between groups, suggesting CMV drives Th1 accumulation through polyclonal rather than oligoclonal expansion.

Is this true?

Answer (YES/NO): NO